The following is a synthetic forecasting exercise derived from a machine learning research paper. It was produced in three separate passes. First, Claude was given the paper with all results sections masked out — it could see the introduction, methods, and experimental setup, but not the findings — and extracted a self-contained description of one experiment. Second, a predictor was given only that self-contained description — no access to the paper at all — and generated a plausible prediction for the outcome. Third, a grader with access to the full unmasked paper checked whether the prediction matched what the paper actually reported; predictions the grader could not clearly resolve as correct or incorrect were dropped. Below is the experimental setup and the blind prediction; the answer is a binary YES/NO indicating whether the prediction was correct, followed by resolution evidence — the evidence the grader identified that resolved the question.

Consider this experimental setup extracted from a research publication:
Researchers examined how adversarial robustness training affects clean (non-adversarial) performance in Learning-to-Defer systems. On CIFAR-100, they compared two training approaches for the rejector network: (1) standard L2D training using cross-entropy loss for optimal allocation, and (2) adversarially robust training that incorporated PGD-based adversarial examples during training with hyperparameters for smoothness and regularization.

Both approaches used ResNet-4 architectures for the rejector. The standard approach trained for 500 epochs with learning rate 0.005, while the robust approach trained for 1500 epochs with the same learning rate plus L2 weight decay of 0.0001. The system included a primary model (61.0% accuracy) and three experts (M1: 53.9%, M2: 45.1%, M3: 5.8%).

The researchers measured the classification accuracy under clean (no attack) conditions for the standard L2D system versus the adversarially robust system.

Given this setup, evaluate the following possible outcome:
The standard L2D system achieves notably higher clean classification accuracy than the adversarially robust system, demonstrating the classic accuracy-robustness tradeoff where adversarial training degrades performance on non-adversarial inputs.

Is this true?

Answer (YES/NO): YES